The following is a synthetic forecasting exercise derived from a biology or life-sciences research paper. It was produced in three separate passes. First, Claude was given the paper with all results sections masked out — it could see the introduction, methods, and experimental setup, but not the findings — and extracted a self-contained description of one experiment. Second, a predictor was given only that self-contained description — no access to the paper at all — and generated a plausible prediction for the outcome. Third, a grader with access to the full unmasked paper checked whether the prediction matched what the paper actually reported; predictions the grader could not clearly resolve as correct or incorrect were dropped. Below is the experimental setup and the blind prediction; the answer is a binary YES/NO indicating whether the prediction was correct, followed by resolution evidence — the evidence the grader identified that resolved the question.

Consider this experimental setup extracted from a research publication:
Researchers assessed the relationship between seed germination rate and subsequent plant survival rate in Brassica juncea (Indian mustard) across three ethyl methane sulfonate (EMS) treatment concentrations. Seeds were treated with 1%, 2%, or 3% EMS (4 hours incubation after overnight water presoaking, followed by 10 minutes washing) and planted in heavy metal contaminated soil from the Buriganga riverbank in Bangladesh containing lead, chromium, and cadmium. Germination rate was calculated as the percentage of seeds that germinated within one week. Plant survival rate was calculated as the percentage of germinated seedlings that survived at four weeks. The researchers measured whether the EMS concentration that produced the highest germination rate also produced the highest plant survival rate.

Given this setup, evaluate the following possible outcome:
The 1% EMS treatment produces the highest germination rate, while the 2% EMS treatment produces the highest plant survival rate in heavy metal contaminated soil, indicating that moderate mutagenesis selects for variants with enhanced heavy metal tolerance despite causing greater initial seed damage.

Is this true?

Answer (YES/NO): NO